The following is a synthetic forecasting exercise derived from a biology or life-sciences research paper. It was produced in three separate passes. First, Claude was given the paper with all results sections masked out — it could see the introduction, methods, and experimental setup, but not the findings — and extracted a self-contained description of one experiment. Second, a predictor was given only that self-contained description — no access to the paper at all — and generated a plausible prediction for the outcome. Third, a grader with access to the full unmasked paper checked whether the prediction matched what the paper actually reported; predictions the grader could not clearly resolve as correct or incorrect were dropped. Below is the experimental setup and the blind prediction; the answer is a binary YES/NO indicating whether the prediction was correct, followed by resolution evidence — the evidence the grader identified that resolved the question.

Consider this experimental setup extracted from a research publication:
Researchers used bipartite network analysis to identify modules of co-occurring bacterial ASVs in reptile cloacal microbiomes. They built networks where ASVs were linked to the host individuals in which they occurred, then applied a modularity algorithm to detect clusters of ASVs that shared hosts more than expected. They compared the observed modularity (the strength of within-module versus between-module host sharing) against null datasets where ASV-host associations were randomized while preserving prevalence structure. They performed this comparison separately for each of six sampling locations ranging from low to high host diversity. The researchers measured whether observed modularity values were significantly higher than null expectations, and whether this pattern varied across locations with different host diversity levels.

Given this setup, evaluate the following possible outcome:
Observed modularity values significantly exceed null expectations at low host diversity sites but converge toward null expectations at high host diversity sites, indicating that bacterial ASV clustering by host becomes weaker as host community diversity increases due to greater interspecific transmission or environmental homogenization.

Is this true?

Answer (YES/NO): NO